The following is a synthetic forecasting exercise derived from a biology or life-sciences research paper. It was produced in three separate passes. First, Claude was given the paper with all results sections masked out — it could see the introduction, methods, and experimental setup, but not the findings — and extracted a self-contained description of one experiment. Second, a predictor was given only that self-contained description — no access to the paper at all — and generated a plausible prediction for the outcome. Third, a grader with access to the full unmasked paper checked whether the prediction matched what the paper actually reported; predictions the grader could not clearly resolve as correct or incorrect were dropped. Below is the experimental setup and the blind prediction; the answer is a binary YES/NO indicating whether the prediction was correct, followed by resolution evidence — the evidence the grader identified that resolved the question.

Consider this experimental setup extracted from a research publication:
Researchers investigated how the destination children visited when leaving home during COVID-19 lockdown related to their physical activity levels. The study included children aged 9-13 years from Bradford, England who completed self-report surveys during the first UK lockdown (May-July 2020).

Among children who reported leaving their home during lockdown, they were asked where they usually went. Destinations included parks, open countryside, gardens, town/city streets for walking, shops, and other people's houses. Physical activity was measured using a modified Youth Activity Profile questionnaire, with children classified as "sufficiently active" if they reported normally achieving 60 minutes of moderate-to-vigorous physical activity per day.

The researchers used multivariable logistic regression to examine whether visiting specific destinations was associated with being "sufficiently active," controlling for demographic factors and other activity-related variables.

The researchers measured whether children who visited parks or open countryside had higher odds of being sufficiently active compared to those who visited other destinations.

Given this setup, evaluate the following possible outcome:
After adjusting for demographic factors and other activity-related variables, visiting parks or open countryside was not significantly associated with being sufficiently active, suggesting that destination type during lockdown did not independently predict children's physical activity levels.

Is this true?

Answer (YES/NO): NO